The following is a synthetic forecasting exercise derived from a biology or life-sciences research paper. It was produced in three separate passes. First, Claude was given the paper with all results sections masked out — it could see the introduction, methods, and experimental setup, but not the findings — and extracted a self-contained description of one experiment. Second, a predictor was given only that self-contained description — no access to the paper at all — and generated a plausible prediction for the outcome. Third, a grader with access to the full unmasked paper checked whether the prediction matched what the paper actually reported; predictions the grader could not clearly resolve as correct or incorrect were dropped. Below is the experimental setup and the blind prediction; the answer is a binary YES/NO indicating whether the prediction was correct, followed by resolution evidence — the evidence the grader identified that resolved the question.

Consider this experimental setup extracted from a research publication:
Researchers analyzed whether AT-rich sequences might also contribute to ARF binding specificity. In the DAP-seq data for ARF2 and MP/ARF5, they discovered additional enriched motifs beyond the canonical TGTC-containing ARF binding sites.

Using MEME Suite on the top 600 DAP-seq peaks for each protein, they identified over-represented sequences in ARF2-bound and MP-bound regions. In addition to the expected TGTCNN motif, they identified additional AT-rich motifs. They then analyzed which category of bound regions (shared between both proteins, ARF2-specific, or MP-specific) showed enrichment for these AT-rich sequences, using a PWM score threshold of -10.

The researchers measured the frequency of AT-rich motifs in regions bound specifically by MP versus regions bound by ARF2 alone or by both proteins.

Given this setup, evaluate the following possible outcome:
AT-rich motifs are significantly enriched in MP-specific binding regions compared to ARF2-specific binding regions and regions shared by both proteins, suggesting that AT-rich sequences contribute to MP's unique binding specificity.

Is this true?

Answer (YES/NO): NO